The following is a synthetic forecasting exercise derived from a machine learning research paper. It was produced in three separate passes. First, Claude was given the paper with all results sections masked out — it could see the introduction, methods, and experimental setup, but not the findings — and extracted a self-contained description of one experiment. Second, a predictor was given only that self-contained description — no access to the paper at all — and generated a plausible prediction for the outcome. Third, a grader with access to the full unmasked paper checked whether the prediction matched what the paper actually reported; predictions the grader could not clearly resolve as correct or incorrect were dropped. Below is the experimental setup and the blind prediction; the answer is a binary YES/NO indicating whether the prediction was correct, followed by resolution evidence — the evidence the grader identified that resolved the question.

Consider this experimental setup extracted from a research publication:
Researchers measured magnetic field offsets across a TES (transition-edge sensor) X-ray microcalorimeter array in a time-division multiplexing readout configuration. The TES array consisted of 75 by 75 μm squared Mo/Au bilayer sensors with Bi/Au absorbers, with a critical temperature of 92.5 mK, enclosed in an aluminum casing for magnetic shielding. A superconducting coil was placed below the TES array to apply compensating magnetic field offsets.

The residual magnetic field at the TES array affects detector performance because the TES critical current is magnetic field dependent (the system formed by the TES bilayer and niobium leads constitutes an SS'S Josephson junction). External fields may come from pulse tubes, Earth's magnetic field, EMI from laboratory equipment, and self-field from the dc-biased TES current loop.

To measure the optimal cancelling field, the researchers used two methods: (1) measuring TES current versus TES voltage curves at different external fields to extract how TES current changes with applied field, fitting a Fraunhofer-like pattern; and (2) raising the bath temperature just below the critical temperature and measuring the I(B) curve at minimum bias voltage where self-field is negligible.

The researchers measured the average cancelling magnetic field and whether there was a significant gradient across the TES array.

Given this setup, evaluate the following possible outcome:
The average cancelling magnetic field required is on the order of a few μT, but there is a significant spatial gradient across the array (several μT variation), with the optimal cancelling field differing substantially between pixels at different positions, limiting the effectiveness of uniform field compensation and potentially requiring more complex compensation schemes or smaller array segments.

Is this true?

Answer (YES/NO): NO